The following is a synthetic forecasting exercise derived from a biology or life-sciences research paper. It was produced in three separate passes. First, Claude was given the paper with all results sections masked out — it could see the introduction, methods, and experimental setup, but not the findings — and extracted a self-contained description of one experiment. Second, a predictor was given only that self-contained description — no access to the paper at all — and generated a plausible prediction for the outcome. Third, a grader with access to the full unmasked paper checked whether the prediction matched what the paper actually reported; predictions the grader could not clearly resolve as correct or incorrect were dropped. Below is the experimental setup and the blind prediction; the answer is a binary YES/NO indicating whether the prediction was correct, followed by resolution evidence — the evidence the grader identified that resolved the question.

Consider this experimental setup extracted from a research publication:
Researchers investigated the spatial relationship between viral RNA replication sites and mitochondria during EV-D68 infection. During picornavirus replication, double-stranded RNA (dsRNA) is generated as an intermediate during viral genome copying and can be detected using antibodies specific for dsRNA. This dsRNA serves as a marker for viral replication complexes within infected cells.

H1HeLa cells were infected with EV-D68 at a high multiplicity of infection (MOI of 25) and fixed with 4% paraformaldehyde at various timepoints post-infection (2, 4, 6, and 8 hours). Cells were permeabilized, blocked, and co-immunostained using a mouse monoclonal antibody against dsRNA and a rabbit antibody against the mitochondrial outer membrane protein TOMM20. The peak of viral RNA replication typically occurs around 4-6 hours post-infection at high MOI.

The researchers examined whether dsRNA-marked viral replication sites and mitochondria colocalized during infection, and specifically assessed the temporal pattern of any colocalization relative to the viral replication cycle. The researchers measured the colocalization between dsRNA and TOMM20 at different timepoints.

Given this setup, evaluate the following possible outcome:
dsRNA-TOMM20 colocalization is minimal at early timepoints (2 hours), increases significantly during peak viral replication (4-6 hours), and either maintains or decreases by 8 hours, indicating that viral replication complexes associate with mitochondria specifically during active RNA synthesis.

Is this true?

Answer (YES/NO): NO